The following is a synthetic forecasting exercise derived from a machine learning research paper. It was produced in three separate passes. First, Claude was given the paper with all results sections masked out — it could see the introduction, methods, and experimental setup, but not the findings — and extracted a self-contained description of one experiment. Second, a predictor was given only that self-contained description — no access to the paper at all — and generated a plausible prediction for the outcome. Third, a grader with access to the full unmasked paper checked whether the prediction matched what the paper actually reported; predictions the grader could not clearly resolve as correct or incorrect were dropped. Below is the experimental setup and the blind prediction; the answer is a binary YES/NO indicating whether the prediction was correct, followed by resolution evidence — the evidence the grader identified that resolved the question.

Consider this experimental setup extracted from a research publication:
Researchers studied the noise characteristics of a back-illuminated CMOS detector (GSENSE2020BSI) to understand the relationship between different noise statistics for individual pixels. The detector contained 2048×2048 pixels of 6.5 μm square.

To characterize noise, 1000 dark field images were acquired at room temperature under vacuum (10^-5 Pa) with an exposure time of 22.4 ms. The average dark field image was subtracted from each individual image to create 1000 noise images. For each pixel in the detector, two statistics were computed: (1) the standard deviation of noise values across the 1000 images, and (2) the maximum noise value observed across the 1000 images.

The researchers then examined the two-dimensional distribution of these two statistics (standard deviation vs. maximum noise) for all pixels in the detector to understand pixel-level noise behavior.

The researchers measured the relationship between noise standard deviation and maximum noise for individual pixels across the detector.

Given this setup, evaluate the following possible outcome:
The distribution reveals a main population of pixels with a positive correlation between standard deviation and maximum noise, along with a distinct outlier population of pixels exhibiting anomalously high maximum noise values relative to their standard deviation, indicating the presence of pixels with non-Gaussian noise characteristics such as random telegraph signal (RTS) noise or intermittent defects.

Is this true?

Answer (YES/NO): YES